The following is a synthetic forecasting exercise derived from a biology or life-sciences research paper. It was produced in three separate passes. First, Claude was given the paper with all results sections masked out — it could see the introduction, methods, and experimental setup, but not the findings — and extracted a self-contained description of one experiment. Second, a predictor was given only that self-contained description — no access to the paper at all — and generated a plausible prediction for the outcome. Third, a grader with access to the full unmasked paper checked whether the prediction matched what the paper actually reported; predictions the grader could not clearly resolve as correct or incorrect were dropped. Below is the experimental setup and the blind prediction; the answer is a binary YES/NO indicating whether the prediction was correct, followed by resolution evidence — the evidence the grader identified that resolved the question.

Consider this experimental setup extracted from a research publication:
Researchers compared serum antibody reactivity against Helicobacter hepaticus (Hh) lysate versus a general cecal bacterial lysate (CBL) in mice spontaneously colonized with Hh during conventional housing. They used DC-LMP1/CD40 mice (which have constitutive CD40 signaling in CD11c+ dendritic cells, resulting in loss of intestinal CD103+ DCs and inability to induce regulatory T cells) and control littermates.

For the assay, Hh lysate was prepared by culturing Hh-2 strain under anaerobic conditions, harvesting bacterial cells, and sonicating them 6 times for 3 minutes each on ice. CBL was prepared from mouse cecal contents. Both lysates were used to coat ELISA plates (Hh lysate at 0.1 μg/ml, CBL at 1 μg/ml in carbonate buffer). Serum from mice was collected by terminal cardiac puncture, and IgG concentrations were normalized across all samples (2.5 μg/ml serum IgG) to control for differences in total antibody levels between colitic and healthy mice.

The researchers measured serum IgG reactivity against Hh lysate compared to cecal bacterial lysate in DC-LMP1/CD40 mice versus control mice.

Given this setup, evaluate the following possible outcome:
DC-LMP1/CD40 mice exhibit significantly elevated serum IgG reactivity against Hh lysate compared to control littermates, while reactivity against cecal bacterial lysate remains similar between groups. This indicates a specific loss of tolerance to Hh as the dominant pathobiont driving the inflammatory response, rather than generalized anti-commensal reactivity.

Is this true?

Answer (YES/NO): NO